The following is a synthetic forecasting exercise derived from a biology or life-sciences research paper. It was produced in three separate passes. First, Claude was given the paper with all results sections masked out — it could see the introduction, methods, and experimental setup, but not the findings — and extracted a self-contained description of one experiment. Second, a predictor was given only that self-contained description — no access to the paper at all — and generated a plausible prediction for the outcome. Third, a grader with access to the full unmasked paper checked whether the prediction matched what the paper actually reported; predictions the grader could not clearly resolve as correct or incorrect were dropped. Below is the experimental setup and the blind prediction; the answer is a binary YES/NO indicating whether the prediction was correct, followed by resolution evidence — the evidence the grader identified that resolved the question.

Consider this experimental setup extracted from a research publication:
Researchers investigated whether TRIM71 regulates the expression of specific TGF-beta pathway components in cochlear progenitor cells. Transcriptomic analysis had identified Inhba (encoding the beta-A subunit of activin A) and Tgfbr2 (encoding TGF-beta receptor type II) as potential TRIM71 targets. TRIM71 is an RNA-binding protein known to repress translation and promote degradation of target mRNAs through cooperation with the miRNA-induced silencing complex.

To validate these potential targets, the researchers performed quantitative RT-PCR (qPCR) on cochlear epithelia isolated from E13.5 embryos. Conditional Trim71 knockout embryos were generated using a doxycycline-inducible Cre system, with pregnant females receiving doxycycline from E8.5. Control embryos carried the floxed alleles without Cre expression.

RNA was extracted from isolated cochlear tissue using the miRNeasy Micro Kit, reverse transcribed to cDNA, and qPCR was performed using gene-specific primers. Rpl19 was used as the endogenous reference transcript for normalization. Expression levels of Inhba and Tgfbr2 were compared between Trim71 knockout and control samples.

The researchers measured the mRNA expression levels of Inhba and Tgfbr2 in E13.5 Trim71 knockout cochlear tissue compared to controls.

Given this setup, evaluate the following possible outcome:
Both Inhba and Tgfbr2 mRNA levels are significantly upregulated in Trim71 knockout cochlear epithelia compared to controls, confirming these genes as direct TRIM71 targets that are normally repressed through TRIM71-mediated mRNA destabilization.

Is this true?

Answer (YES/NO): YES